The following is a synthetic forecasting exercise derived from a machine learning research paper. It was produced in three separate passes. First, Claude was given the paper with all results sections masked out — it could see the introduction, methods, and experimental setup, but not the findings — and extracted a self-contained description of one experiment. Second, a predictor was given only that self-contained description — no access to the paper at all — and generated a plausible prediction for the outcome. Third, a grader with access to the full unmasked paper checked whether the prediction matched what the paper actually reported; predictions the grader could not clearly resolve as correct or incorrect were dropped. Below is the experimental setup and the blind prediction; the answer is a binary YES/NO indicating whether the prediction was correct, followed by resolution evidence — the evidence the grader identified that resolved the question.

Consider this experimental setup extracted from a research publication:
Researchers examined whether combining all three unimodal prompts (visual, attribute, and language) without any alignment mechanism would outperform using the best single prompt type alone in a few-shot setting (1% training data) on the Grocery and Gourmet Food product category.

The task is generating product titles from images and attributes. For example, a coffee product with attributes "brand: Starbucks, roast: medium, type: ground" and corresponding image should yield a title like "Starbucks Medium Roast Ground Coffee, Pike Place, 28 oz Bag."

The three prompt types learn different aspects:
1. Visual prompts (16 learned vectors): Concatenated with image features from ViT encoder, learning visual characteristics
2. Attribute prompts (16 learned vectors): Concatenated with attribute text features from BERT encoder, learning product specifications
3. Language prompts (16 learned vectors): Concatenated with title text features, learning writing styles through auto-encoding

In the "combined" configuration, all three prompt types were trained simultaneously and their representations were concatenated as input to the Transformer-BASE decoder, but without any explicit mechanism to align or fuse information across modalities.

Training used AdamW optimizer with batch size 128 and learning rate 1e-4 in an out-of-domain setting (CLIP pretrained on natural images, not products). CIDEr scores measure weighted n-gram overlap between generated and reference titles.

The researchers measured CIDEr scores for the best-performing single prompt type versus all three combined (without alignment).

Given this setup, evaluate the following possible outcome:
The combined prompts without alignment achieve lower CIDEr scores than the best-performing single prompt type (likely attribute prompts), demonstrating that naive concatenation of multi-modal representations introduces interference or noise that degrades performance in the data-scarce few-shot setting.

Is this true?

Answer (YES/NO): NO